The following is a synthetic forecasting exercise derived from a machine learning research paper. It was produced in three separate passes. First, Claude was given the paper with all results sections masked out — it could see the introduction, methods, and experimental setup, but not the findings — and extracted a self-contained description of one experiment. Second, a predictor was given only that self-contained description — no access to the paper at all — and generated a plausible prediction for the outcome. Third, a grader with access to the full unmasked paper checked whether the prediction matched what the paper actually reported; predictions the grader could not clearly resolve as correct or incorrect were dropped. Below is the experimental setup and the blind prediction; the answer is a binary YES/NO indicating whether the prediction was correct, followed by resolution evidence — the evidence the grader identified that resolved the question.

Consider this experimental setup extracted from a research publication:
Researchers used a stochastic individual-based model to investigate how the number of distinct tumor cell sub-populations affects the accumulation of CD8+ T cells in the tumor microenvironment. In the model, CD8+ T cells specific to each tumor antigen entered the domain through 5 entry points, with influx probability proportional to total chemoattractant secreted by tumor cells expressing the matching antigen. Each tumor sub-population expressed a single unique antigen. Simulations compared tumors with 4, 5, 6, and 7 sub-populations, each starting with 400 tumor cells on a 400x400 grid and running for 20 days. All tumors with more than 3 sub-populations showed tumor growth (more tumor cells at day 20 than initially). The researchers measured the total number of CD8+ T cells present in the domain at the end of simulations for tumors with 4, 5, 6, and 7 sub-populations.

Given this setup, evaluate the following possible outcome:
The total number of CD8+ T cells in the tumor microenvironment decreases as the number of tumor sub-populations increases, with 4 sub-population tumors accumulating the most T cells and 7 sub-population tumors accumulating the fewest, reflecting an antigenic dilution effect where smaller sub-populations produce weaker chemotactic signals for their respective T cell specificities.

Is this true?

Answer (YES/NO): NO